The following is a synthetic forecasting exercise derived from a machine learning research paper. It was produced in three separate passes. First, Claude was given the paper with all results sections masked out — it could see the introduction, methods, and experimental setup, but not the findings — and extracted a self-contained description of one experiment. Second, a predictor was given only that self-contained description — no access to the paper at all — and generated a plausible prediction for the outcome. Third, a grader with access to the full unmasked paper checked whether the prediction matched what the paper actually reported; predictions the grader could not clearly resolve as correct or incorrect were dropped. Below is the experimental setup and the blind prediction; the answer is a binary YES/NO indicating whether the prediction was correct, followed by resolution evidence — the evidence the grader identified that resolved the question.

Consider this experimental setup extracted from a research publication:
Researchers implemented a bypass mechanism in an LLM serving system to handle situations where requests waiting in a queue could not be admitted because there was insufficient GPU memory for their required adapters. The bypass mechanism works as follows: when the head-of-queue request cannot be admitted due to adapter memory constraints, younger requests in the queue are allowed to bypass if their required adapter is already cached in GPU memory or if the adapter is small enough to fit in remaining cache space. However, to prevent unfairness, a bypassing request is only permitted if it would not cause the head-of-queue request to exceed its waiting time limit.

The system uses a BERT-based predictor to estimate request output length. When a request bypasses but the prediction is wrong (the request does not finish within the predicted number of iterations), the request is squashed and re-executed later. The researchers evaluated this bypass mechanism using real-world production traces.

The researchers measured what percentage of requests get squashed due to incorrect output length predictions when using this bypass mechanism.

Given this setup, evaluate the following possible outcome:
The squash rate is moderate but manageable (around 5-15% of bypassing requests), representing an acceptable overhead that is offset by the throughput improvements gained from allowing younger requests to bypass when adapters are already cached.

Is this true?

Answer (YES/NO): NO